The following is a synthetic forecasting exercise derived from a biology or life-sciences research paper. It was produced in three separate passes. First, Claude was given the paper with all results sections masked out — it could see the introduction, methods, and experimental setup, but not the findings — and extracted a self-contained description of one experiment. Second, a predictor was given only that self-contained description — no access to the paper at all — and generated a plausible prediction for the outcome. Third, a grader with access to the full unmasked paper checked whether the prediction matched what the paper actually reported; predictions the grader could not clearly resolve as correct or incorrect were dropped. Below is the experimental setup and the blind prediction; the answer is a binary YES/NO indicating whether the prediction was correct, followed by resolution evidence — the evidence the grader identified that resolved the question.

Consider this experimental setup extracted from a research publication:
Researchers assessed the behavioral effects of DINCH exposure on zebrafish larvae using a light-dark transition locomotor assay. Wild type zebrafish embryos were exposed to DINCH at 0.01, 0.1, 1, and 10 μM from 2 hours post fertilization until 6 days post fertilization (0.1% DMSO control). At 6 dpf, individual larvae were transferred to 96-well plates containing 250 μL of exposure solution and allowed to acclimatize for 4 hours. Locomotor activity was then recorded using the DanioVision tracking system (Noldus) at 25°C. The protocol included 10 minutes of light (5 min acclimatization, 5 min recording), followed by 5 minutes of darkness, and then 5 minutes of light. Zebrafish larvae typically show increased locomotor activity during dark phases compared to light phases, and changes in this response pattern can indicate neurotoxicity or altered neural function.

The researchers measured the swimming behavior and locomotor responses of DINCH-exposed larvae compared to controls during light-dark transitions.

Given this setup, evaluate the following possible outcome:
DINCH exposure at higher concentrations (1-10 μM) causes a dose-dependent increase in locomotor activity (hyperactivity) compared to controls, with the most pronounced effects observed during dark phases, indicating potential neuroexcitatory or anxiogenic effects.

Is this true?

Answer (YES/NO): NO